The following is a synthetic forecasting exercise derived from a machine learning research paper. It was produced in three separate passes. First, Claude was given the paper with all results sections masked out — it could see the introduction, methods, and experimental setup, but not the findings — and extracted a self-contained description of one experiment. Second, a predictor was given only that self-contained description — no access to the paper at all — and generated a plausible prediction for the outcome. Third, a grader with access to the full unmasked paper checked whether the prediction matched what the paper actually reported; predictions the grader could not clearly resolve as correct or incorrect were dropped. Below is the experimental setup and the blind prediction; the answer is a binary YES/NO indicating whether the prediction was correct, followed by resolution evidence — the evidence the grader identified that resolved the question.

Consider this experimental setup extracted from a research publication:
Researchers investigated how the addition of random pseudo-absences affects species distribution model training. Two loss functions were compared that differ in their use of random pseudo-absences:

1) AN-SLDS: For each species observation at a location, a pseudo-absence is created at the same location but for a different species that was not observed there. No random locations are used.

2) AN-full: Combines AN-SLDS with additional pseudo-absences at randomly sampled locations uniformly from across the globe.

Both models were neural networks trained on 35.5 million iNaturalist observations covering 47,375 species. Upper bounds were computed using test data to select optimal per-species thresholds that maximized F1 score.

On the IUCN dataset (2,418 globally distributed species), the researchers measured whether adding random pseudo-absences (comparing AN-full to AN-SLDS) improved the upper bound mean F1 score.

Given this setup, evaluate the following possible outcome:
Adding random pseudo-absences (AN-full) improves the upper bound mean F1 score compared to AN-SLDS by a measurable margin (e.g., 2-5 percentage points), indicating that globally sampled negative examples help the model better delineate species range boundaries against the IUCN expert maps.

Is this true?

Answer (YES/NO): NO